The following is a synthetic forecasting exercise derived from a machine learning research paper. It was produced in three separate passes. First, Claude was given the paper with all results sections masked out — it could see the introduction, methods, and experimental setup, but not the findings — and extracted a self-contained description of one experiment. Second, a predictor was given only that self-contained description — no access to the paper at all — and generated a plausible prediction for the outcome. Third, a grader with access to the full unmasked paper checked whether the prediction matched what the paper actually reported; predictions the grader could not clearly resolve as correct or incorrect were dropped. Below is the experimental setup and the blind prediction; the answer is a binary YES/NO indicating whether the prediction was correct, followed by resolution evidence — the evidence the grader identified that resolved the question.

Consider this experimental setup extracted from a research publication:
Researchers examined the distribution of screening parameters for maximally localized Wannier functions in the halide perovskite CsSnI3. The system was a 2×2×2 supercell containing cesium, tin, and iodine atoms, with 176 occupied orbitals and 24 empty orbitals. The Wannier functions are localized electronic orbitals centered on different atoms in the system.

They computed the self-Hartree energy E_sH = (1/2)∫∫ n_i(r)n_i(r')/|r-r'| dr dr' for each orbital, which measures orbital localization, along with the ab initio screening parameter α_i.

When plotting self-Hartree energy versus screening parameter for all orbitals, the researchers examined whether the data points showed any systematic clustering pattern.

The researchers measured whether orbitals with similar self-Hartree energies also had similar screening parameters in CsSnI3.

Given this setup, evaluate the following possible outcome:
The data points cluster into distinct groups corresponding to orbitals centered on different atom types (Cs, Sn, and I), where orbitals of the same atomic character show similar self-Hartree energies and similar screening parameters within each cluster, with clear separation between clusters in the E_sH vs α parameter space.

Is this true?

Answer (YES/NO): NO